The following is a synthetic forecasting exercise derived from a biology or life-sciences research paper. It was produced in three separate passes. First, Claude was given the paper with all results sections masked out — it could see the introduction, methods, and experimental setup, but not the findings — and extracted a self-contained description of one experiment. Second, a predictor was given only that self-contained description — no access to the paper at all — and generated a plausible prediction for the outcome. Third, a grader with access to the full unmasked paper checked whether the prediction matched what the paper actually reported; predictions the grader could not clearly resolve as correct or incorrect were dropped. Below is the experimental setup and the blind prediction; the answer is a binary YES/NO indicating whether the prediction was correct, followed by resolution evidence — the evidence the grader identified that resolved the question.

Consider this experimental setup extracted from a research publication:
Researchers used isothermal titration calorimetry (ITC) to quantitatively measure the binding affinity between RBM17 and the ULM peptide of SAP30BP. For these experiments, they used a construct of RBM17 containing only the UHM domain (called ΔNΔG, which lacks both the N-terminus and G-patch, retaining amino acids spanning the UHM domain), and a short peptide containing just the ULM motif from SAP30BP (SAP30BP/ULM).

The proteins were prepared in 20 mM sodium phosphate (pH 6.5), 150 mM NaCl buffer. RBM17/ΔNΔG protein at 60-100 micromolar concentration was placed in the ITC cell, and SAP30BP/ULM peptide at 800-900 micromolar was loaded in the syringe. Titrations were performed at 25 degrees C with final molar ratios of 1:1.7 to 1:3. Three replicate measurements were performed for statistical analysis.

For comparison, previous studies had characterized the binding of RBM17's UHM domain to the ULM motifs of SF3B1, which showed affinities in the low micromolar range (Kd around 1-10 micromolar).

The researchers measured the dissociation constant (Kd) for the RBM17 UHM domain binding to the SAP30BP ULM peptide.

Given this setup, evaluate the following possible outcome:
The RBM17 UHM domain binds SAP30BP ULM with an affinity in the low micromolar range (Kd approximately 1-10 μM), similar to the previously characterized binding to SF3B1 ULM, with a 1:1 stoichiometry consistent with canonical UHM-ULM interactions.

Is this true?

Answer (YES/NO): NO